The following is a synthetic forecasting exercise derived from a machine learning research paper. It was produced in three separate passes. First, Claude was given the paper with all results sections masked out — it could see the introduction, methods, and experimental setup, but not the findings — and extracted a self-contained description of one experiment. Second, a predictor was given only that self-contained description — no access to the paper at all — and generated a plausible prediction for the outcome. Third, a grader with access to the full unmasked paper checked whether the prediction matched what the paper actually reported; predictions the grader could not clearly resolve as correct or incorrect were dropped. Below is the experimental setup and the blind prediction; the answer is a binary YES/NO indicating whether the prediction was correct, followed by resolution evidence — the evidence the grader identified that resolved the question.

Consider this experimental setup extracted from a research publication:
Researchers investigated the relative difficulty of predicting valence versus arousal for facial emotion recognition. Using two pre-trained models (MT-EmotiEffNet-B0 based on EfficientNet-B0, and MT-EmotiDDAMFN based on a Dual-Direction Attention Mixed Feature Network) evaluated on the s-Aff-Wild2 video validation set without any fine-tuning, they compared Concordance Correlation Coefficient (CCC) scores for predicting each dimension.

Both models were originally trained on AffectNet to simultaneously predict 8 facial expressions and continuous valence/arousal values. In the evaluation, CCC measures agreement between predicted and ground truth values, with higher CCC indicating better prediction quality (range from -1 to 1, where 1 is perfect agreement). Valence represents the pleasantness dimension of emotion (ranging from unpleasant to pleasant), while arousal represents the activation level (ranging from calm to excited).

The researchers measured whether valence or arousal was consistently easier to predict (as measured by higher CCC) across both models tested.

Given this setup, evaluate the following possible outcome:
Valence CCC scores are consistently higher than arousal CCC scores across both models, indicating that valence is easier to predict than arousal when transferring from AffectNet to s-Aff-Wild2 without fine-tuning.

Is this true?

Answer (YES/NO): YES